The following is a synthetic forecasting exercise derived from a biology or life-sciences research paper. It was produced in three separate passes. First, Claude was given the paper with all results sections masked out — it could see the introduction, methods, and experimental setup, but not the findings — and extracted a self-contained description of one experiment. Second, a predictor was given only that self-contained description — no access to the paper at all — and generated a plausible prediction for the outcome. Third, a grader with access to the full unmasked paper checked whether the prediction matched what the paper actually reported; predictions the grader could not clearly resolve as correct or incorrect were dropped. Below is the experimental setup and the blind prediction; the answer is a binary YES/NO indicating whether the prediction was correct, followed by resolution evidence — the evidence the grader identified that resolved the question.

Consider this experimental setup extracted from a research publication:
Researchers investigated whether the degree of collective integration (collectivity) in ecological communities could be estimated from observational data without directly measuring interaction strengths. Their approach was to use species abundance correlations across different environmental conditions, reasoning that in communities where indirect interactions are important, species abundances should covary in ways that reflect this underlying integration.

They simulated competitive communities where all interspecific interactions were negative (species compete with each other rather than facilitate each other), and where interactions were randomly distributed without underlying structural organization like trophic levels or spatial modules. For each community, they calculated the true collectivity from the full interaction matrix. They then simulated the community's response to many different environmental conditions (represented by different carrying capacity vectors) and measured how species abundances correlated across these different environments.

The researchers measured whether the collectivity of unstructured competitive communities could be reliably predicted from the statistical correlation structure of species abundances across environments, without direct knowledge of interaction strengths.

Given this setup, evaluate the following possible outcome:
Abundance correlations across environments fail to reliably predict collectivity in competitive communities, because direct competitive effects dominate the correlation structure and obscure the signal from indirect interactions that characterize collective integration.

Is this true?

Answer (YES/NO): NO